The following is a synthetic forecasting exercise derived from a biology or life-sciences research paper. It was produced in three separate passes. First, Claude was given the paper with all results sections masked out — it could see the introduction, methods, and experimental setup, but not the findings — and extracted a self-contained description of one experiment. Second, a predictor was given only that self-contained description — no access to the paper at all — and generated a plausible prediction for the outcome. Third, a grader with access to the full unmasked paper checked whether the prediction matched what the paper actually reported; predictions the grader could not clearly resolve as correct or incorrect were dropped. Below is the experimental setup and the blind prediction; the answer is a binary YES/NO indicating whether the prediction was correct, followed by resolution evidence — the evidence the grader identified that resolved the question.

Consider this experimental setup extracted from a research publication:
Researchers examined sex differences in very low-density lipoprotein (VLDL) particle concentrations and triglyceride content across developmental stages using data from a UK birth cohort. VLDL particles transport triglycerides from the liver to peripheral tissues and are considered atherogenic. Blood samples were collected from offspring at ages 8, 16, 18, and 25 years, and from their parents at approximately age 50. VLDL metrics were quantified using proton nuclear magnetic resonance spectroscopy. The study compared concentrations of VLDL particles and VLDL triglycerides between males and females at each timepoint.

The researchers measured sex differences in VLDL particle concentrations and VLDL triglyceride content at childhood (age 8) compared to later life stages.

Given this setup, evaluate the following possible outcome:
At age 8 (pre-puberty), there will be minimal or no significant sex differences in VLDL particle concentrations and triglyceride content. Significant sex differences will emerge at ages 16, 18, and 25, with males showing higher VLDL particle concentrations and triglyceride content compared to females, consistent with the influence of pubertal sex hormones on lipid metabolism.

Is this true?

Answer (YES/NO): NO